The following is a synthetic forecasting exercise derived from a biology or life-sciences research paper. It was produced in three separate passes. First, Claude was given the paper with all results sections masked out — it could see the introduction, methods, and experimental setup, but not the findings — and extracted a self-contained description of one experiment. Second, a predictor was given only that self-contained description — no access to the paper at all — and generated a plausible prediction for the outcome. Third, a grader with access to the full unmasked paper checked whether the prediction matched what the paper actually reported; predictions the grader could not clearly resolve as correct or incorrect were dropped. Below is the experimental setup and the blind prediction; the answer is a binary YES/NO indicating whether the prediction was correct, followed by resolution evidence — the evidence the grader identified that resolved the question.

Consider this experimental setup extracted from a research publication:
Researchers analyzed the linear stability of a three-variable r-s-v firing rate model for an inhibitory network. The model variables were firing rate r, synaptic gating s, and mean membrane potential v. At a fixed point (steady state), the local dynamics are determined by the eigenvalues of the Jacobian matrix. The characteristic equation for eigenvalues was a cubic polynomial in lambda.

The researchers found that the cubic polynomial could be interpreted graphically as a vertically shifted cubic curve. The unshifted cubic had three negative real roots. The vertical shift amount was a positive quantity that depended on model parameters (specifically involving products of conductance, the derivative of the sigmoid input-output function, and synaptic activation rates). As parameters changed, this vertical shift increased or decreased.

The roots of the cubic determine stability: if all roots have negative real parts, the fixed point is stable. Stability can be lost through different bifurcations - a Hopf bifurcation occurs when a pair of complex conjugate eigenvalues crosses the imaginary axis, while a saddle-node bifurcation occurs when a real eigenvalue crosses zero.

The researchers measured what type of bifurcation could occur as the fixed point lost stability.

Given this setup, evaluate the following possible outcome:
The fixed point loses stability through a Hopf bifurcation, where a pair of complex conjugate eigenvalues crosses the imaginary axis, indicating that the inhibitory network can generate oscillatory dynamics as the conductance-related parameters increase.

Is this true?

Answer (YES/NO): YES